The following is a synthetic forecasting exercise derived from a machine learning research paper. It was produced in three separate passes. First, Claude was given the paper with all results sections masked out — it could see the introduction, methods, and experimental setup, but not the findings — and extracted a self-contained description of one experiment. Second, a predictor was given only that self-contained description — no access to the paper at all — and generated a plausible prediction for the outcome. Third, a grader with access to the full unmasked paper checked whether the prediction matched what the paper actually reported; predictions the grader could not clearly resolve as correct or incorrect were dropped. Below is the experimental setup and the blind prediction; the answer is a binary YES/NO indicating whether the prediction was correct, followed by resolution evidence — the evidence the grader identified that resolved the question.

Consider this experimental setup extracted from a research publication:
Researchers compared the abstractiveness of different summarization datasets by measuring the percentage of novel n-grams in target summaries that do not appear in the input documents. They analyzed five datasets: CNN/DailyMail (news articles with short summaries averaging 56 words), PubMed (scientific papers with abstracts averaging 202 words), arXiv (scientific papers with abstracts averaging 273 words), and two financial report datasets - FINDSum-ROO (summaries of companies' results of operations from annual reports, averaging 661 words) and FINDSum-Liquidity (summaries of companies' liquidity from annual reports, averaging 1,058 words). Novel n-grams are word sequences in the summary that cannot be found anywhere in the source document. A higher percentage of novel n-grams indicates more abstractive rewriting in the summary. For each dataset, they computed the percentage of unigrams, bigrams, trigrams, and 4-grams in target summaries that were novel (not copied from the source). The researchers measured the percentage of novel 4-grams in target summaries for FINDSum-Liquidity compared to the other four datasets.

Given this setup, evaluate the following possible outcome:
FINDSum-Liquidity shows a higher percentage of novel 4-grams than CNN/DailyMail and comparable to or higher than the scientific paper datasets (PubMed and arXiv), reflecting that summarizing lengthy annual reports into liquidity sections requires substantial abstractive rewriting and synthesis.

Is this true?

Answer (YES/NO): YES